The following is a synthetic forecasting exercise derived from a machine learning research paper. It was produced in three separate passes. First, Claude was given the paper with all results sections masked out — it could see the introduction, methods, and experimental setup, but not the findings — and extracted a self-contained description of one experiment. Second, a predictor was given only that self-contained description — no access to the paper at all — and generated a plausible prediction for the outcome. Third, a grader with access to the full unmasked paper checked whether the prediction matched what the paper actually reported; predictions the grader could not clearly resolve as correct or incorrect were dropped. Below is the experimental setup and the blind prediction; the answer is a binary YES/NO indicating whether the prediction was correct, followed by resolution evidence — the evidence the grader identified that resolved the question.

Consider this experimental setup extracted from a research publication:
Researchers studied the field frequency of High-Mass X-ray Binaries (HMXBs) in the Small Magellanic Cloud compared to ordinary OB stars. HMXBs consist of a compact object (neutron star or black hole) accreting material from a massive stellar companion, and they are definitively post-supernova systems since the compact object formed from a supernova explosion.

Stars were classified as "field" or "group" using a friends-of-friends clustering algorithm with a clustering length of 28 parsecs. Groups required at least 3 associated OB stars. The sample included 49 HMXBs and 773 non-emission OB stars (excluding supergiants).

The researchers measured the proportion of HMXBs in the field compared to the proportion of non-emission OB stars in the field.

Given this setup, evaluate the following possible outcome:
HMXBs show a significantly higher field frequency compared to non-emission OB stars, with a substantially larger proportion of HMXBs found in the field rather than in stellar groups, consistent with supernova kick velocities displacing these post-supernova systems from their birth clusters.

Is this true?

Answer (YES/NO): YES